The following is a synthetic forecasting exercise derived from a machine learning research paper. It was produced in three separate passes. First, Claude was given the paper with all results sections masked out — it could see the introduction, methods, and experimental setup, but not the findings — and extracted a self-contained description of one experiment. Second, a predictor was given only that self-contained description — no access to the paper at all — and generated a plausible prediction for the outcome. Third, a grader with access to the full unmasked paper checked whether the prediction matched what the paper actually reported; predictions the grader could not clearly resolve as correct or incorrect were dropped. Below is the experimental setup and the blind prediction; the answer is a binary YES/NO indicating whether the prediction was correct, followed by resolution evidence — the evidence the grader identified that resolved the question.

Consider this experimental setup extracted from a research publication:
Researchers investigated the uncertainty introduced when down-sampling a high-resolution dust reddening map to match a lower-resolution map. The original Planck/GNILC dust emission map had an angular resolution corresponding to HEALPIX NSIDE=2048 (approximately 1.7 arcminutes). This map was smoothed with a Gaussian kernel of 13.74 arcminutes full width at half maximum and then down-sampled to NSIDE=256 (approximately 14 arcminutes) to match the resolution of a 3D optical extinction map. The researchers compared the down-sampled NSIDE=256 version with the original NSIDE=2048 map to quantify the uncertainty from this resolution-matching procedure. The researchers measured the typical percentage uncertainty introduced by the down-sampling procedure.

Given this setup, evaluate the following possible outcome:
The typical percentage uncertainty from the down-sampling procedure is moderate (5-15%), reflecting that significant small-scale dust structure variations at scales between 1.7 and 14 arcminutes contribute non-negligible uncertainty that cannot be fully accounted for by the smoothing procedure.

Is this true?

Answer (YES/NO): NO